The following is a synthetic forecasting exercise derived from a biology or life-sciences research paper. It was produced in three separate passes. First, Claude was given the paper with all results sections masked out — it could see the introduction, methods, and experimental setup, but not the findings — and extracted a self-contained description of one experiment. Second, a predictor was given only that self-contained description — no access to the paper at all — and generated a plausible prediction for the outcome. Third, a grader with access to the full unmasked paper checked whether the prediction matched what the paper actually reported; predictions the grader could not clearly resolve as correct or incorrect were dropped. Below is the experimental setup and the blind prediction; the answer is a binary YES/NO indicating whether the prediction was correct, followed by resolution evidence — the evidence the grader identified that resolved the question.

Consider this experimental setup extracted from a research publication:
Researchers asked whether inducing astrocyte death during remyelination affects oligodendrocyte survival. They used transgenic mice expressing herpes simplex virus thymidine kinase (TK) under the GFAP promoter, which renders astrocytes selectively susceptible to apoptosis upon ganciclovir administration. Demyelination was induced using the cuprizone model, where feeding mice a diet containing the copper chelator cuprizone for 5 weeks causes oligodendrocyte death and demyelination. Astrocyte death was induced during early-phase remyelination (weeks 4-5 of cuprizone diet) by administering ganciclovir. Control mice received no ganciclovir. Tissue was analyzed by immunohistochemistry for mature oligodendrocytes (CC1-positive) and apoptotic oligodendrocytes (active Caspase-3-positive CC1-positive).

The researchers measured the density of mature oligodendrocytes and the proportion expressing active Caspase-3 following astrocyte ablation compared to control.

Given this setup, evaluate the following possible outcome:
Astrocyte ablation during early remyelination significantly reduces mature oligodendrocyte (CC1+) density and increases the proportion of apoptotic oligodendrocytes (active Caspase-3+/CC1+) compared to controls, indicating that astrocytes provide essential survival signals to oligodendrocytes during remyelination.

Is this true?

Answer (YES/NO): YES